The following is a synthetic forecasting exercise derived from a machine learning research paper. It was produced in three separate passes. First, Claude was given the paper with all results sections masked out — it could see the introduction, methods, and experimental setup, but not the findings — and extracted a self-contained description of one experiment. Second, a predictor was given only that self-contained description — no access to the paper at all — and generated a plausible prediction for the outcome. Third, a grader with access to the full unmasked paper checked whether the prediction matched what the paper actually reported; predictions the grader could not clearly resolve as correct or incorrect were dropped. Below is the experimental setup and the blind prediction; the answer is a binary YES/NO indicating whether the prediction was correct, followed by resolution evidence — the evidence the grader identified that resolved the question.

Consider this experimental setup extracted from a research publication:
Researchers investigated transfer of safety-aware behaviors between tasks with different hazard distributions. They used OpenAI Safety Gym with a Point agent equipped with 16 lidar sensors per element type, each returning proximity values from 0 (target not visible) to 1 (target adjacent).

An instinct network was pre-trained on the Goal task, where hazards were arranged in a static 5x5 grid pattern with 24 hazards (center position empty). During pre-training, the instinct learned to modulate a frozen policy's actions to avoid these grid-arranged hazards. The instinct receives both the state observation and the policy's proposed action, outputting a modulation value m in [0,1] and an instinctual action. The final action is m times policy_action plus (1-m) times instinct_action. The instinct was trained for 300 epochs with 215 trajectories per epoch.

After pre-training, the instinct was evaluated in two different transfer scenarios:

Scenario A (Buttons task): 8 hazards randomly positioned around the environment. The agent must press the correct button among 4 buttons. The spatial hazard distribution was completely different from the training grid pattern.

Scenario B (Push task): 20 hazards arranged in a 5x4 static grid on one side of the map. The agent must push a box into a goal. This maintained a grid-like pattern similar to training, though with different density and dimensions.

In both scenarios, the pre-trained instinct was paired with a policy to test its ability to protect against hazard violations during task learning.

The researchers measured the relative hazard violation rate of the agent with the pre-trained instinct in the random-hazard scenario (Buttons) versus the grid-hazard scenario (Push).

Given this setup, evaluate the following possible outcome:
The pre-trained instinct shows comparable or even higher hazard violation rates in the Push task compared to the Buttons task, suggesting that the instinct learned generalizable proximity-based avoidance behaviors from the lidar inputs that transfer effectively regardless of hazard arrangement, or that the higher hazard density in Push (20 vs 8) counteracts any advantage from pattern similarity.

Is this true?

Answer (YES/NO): NO